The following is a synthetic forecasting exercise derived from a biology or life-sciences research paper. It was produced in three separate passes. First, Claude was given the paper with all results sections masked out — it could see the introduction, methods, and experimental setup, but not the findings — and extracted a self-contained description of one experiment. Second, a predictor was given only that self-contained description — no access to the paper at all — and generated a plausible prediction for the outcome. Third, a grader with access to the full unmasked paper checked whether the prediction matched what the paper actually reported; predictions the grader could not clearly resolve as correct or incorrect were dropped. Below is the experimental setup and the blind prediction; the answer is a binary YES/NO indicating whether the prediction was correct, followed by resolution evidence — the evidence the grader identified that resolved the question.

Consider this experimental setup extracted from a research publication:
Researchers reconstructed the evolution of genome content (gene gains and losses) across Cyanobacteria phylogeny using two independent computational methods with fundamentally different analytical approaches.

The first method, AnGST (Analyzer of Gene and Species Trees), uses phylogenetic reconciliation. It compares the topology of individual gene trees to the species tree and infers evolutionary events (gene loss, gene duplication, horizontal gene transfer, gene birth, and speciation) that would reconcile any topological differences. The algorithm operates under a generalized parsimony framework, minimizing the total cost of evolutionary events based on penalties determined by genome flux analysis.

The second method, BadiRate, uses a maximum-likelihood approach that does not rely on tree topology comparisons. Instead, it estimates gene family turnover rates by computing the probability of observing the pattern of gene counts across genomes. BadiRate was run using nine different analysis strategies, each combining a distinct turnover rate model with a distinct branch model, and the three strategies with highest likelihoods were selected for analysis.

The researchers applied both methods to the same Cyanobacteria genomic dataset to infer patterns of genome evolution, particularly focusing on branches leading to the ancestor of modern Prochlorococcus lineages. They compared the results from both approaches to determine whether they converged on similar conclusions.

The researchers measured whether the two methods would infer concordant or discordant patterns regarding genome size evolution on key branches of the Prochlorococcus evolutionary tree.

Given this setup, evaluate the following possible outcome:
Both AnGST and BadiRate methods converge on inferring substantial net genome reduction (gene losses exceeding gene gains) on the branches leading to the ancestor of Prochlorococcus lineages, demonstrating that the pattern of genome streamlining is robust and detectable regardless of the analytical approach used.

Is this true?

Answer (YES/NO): YES